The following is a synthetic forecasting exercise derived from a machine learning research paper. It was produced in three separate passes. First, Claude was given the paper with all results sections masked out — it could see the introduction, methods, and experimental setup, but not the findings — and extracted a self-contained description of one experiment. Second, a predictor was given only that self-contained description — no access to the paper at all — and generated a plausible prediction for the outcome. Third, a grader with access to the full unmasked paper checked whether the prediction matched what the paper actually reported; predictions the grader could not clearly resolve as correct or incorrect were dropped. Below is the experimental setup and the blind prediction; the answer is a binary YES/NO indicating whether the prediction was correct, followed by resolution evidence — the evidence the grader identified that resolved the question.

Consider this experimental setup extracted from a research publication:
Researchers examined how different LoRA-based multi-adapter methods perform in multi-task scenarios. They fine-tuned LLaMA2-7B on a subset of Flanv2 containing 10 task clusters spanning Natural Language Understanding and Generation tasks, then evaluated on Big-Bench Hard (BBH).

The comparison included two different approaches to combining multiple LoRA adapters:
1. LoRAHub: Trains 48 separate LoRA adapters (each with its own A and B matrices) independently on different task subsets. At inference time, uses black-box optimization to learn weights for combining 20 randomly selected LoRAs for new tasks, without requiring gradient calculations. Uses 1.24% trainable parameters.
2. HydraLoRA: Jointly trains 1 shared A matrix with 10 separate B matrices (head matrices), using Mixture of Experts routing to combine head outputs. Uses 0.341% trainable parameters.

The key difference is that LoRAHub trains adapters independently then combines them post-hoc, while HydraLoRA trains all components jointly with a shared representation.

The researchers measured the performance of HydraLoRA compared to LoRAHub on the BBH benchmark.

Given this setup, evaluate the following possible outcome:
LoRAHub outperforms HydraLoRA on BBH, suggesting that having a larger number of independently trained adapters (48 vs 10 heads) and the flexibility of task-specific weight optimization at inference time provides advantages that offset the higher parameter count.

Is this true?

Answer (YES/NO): NO